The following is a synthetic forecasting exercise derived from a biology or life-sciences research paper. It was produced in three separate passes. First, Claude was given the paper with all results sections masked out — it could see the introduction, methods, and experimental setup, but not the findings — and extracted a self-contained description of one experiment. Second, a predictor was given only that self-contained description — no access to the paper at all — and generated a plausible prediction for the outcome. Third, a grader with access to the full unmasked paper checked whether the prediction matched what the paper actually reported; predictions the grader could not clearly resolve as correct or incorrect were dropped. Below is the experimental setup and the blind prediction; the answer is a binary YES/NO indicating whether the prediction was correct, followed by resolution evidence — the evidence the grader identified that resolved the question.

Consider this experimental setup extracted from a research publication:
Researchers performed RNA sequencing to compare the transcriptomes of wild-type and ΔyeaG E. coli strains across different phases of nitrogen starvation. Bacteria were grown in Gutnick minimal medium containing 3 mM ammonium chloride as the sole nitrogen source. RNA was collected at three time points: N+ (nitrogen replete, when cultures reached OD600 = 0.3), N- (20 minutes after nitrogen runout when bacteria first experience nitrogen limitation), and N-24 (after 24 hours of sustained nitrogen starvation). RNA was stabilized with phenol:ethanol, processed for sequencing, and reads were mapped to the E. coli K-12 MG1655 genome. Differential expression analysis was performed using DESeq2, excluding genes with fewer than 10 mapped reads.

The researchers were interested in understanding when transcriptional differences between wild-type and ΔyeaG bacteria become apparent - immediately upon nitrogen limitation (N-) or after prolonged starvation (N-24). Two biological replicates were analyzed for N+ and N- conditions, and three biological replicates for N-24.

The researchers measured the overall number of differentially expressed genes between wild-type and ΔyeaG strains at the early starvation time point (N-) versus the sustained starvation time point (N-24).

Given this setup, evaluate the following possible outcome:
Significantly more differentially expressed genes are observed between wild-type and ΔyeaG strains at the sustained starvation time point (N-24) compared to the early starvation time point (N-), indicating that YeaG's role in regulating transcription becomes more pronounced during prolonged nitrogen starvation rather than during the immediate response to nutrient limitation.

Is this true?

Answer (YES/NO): YES